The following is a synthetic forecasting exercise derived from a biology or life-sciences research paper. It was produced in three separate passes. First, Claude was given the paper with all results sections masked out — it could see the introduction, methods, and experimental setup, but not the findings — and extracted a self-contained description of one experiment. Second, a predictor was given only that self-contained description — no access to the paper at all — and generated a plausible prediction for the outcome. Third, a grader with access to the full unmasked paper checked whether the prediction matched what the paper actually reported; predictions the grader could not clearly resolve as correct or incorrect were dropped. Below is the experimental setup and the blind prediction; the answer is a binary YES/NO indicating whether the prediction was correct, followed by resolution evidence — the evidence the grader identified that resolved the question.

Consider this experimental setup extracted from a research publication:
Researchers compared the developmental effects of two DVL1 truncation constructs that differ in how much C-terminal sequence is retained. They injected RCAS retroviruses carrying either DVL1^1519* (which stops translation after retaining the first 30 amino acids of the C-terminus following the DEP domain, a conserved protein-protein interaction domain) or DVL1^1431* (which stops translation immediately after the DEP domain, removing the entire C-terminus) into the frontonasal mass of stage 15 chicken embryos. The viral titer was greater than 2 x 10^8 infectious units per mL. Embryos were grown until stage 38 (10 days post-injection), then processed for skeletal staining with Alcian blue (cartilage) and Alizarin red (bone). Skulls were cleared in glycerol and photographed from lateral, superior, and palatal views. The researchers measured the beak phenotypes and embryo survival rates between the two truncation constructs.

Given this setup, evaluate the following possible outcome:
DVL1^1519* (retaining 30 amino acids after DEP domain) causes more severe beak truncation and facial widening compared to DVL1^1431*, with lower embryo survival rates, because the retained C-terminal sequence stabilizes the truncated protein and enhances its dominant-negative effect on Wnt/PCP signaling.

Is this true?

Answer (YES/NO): NO